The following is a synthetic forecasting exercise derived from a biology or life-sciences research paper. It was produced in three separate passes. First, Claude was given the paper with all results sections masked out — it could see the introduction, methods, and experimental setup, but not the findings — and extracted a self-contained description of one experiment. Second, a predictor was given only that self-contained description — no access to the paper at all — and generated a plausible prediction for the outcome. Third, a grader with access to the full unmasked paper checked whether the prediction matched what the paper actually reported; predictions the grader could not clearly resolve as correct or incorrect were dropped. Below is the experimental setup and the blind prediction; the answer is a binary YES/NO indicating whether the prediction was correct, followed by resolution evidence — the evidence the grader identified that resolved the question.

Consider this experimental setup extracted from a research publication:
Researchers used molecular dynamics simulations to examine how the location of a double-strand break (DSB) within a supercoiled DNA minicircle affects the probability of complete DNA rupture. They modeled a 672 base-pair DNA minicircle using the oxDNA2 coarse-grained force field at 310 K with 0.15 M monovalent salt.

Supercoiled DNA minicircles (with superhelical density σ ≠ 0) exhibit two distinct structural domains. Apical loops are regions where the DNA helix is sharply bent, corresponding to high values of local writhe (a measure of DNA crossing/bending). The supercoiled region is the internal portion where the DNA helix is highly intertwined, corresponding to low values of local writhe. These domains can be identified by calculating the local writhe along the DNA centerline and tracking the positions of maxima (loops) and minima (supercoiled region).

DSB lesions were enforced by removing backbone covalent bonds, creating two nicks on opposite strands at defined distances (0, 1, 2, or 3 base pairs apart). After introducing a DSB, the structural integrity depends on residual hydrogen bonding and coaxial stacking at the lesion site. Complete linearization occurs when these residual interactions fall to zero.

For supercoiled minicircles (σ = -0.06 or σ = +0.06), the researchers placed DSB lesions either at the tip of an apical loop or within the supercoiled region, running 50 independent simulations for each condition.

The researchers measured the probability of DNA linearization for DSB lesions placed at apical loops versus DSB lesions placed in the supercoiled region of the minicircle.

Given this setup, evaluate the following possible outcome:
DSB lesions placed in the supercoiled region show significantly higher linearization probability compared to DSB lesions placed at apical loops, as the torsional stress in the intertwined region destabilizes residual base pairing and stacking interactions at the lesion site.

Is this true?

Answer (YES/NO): NO